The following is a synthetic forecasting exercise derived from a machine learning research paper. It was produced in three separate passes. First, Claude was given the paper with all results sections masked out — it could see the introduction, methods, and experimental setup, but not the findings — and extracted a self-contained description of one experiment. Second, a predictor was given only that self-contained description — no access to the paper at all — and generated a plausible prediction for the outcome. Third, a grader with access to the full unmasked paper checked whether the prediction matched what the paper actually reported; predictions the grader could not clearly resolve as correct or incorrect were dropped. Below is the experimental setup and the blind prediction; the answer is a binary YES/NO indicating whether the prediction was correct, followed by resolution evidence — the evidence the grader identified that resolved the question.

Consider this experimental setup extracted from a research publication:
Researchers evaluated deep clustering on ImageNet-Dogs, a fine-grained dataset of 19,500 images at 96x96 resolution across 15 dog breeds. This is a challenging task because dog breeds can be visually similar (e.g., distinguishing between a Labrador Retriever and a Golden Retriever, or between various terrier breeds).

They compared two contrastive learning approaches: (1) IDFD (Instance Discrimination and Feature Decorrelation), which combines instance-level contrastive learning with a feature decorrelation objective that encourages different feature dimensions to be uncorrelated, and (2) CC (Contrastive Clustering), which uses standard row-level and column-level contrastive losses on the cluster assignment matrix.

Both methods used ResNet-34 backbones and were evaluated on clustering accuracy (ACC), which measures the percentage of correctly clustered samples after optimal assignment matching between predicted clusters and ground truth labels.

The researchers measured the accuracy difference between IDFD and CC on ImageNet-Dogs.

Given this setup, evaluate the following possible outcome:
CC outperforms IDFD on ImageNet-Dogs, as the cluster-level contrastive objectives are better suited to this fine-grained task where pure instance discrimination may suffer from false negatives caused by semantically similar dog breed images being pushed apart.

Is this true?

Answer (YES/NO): NO